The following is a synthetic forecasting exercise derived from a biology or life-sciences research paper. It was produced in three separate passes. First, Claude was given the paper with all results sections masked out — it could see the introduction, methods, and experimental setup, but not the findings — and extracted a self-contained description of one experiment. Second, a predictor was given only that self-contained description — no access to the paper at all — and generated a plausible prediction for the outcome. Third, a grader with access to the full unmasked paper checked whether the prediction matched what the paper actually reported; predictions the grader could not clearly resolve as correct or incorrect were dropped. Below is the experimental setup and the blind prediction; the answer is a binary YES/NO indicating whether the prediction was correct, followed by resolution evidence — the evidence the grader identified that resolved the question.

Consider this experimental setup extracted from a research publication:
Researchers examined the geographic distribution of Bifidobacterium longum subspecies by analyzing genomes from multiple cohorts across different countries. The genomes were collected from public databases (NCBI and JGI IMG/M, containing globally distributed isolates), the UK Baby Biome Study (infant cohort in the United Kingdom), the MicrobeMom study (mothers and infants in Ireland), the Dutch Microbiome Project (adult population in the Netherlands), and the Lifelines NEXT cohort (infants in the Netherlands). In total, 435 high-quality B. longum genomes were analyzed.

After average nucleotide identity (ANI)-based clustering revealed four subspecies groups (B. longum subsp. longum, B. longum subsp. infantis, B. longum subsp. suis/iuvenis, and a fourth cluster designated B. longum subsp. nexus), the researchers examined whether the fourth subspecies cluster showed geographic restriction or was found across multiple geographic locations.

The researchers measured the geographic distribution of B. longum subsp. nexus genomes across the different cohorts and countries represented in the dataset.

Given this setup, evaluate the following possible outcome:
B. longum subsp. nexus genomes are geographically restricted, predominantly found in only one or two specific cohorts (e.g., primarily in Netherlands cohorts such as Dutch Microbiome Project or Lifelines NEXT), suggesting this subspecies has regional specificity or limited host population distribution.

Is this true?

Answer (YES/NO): NO